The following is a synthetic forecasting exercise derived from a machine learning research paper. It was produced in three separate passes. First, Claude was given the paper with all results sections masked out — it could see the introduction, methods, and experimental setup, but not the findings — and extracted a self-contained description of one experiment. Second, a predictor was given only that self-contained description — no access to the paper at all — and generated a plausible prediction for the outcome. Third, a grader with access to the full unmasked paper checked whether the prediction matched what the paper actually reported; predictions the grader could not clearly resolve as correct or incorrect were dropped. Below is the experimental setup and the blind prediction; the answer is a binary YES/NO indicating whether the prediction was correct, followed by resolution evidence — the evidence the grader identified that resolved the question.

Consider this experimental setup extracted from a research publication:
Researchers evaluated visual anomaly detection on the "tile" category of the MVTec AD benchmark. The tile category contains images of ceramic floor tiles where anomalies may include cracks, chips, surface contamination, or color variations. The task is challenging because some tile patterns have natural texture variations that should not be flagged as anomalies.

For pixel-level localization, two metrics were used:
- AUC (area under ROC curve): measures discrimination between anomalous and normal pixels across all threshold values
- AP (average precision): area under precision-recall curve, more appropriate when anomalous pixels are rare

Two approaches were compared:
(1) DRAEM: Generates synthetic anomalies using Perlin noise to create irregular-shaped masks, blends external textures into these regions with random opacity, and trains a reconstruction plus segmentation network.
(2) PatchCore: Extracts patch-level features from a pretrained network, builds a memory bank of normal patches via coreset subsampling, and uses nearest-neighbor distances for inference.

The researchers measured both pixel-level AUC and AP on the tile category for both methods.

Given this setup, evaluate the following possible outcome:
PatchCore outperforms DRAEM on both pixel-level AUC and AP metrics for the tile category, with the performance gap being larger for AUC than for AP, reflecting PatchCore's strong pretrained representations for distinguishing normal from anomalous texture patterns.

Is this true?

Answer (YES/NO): NO